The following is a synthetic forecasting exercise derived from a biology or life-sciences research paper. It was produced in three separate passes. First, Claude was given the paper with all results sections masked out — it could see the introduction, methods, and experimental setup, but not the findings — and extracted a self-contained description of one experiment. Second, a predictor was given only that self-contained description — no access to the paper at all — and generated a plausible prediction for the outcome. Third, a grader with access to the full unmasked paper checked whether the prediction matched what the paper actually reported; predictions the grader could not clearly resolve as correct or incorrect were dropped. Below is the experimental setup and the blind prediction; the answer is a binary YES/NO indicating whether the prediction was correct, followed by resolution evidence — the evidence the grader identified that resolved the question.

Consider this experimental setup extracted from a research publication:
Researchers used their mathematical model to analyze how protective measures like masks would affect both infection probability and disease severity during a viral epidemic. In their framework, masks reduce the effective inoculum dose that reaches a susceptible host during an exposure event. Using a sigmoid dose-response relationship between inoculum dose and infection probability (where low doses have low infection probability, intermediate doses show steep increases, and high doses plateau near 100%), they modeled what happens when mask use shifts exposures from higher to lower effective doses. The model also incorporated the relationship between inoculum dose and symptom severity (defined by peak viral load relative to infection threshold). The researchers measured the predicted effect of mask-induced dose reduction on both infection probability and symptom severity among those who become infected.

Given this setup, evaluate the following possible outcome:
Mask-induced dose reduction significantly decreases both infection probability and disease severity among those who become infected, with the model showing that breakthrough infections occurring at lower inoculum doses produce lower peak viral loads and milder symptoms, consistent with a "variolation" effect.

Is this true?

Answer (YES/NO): YES